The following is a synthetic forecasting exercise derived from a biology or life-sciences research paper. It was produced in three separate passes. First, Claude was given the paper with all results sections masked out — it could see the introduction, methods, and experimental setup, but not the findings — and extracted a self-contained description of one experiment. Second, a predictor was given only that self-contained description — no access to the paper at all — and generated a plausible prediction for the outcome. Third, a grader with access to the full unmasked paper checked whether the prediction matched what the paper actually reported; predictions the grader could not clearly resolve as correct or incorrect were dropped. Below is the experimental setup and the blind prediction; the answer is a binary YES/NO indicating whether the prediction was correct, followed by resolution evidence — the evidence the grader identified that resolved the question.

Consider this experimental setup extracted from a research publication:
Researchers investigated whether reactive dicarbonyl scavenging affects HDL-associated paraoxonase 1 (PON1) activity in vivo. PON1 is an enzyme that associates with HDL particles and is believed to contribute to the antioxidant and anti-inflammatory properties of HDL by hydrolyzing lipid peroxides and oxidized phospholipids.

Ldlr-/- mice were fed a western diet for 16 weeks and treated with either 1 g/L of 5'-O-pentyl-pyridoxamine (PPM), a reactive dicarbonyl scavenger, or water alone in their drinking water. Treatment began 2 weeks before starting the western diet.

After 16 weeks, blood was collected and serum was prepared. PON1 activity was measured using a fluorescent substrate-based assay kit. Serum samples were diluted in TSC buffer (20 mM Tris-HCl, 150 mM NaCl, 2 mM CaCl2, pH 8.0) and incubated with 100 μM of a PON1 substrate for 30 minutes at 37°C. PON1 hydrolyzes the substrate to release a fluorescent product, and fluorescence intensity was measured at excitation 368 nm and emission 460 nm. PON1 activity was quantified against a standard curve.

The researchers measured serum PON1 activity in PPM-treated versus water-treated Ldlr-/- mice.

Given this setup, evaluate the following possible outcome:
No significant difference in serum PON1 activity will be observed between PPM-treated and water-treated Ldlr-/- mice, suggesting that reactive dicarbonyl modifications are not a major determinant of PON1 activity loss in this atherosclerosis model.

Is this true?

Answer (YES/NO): NO